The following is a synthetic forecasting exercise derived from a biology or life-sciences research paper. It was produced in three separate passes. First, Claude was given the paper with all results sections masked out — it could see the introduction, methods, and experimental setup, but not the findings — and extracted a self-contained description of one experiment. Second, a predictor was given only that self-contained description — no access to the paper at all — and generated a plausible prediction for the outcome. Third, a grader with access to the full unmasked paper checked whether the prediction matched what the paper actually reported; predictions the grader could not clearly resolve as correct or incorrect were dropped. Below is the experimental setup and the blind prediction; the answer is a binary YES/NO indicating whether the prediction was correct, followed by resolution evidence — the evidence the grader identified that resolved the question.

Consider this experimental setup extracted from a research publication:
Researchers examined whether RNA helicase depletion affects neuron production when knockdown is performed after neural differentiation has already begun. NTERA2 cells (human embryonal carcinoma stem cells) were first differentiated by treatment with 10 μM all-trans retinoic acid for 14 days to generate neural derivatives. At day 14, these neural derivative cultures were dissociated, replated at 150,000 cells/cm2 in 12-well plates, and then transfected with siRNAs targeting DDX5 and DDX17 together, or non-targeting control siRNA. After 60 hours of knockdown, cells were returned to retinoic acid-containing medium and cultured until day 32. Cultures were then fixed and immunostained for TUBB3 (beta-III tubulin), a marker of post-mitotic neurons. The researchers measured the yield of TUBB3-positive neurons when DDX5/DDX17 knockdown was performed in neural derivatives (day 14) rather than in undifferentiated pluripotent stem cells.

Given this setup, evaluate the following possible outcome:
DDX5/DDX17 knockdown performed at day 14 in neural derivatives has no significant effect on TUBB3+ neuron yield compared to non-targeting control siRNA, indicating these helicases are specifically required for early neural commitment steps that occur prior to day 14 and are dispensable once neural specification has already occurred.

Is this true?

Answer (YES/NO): YES